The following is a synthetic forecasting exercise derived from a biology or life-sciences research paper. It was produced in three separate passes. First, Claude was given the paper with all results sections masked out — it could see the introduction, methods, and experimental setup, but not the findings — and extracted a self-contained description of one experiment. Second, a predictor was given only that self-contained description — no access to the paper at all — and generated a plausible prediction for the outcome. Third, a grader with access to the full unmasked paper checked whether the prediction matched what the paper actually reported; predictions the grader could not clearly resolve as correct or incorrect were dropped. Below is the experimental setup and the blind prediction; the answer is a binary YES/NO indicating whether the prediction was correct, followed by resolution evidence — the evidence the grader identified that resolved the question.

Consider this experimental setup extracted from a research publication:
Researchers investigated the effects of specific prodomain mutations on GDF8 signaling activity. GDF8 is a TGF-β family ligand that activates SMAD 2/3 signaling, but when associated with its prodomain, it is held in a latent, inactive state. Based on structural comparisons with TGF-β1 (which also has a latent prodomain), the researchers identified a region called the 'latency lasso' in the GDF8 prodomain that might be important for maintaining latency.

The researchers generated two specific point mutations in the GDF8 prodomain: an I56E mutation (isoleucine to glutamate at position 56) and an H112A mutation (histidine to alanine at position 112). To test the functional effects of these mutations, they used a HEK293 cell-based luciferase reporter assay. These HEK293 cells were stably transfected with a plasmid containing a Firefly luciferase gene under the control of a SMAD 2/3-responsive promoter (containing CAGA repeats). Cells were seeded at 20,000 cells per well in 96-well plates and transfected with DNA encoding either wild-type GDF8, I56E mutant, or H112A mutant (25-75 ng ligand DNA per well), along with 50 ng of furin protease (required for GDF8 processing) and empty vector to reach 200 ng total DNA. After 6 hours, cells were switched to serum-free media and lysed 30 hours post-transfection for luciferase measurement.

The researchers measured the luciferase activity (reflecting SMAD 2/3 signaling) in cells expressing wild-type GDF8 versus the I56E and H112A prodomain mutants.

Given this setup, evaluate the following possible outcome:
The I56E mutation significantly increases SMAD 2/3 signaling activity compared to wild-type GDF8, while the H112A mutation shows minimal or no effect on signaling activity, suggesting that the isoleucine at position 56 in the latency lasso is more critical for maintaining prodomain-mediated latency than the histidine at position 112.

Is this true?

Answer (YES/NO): NO